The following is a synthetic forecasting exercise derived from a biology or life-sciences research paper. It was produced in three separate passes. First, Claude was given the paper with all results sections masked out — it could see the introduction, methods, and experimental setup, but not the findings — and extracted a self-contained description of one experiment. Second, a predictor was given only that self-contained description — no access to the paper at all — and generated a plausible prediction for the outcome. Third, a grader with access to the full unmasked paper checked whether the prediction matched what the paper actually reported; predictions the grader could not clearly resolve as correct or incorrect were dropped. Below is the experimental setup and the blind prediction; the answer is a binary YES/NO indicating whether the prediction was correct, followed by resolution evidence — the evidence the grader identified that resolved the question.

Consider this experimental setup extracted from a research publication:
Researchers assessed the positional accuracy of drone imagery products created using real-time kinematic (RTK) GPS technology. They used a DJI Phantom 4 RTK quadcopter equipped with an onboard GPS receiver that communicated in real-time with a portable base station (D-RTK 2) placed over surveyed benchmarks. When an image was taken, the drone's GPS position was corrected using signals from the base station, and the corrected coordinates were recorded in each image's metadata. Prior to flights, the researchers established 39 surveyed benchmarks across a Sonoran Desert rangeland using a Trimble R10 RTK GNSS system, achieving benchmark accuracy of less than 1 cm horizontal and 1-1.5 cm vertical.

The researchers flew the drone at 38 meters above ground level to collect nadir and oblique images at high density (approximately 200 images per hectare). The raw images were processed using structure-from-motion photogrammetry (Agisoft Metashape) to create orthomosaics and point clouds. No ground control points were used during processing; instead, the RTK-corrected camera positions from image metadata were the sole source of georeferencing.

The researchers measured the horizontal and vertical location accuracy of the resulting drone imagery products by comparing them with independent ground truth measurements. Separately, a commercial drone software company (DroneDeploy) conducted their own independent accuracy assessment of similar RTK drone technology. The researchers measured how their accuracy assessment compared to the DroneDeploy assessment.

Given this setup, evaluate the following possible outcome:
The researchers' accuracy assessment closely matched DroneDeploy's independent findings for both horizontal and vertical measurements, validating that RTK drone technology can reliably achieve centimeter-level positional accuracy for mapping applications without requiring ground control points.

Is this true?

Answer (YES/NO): YES